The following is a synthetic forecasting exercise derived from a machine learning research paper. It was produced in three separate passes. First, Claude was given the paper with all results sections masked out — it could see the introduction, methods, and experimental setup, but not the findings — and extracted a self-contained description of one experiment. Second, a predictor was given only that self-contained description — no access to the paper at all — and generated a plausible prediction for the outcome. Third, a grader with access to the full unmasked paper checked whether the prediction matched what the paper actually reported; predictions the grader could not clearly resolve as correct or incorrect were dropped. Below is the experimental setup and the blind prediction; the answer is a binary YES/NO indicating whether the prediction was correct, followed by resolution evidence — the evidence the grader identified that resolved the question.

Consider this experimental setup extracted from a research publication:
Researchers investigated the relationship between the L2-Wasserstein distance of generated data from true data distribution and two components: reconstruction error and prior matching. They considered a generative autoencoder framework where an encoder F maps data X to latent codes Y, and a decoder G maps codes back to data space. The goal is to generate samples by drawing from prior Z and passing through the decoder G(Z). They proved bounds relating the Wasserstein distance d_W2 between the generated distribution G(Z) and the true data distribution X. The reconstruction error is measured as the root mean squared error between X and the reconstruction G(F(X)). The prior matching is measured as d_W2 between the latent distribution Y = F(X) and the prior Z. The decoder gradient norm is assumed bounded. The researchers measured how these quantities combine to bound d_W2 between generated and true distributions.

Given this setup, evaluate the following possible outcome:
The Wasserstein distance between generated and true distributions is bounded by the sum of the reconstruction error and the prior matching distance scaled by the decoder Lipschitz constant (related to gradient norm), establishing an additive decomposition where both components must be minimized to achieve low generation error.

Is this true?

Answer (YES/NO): YES